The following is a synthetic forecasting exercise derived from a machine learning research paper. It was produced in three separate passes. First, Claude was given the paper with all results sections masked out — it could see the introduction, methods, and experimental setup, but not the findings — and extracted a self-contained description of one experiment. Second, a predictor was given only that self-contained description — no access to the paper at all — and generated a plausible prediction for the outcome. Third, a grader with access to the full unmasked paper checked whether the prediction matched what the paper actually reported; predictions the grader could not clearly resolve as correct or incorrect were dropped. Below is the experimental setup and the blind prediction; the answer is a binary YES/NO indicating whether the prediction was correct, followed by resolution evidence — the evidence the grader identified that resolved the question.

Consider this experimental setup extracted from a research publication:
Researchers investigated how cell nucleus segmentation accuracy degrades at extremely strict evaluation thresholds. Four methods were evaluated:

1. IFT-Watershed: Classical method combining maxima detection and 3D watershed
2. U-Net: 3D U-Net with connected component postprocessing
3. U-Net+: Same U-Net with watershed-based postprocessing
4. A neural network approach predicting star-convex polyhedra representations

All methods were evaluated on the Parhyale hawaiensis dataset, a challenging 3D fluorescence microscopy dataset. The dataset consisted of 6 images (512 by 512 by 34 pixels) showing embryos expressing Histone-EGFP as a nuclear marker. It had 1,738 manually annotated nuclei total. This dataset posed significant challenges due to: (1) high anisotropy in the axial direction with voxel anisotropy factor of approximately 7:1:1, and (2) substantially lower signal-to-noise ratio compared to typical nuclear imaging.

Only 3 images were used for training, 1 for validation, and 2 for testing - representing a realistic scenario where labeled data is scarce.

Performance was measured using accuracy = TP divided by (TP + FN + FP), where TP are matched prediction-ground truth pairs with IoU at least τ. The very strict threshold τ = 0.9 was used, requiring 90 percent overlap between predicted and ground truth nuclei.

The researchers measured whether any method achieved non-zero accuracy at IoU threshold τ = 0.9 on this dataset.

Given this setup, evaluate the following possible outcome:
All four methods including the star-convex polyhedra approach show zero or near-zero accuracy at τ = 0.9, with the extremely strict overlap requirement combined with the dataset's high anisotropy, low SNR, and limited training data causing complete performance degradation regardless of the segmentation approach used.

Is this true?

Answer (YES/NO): YES